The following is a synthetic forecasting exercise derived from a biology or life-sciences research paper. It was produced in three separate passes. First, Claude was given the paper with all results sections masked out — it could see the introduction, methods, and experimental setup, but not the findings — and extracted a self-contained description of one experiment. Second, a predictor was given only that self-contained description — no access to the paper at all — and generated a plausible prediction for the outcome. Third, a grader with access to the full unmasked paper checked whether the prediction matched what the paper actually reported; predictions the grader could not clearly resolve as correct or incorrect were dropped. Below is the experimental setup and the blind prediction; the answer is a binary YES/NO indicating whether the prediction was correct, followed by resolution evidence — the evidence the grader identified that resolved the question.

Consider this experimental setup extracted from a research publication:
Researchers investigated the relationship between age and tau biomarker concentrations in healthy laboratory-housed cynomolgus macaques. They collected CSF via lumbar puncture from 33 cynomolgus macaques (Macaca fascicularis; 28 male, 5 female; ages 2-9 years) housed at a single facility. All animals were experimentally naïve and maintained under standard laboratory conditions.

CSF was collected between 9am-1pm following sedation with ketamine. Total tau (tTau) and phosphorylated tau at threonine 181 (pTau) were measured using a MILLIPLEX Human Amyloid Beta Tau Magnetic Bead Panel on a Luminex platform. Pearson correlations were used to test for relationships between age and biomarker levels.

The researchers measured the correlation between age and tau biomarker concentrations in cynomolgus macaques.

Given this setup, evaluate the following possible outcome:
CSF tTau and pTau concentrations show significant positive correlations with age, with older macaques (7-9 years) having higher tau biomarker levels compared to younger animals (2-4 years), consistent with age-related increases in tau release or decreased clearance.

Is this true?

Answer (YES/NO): NO